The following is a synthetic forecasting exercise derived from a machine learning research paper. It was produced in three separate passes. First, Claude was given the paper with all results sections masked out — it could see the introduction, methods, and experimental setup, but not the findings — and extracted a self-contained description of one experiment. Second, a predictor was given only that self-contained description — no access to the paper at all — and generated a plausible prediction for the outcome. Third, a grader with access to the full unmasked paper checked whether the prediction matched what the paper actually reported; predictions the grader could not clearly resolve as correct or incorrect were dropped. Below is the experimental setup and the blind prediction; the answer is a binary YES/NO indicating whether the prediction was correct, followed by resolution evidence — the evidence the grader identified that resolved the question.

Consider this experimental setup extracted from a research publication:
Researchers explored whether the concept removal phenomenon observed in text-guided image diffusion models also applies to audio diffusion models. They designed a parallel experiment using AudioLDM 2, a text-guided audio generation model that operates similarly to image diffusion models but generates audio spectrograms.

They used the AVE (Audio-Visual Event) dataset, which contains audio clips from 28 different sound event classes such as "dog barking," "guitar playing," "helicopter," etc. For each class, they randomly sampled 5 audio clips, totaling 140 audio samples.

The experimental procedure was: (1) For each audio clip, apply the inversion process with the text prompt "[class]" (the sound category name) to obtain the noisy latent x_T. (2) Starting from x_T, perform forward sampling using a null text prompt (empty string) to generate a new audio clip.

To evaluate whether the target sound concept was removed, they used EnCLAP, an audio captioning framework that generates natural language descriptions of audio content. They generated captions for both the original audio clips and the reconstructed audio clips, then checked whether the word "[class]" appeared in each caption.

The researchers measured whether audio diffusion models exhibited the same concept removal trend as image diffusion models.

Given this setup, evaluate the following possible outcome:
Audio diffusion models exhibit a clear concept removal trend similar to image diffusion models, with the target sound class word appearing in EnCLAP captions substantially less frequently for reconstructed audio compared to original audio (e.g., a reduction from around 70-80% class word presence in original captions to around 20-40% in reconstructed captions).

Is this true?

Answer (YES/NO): YES